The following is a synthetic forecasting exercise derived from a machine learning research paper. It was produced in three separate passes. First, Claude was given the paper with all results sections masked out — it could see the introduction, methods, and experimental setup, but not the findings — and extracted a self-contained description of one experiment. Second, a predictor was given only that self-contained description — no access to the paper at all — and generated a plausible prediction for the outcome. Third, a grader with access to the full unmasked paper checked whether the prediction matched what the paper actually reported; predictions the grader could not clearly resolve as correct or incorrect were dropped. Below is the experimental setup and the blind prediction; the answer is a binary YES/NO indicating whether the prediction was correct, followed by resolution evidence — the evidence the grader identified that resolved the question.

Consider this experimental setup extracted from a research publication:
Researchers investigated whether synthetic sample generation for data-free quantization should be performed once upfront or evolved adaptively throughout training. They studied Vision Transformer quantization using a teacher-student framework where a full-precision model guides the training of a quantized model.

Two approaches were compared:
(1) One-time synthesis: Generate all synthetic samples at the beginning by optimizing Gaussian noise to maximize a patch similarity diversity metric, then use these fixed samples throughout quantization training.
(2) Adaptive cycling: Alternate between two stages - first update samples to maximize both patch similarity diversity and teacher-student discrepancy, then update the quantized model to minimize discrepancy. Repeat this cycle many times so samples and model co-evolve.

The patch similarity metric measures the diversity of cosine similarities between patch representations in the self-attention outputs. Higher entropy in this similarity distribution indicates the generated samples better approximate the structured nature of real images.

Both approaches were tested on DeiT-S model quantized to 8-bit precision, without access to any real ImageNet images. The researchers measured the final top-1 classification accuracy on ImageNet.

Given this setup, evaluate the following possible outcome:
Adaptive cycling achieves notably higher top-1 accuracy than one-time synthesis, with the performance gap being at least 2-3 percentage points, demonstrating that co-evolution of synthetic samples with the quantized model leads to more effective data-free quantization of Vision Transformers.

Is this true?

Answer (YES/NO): NO